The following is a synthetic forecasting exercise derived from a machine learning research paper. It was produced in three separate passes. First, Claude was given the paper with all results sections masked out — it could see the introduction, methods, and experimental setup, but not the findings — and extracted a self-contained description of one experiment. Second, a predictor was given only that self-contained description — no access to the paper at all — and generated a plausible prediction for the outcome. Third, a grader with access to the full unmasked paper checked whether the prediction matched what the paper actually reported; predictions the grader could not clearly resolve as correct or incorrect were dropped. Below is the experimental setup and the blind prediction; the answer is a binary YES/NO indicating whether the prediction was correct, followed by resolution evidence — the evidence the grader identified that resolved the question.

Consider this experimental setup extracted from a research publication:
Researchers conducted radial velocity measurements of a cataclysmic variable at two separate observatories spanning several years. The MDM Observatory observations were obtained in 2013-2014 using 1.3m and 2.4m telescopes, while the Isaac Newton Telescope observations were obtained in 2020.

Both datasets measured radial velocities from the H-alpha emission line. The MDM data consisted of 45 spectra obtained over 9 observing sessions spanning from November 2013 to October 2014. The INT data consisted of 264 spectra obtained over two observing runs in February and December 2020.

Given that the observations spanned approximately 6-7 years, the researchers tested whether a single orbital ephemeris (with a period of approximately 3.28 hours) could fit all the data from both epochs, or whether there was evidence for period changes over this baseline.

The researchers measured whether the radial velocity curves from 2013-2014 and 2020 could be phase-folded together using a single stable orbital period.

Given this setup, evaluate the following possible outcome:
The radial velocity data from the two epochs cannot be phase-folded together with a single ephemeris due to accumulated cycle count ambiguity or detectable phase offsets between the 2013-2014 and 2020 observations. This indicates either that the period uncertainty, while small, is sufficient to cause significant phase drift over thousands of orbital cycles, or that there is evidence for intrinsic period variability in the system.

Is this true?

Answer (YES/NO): NO